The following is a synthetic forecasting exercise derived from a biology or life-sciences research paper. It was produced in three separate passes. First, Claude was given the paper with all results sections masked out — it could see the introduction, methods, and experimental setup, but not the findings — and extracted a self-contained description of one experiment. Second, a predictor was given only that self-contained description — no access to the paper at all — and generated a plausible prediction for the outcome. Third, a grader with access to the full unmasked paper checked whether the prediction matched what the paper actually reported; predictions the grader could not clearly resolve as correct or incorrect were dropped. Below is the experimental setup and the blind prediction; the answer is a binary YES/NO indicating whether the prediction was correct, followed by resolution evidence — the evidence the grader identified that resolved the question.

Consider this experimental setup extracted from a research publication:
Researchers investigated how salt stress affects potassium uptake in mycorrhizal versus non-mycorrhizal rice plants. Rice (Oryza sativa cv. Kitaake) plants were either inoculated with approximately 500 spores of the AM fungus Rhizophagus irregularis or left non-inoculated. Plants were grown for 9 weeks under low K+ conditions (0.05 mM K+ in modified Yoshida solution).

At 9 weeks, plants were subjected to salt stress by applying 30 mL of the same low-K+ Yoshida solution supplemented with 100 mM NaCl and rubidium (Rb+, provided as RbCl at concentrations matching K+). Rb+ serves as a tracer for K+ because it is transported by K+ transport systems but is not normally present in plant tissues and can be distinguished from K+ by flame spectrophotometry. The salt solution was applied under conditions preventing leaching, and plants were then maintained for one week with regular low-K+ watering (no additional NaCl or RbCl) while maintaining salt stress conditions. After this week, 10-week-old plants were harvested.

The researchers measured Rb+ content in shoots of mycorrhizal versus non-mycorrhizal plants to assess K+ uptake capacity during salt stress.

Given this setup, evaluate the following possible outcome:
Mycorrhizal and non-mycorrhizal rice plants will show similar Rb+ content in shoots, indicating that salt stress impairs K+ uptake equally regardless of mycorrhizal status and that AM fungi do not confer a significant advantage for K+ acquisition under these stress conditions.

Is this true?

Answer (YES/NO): NO